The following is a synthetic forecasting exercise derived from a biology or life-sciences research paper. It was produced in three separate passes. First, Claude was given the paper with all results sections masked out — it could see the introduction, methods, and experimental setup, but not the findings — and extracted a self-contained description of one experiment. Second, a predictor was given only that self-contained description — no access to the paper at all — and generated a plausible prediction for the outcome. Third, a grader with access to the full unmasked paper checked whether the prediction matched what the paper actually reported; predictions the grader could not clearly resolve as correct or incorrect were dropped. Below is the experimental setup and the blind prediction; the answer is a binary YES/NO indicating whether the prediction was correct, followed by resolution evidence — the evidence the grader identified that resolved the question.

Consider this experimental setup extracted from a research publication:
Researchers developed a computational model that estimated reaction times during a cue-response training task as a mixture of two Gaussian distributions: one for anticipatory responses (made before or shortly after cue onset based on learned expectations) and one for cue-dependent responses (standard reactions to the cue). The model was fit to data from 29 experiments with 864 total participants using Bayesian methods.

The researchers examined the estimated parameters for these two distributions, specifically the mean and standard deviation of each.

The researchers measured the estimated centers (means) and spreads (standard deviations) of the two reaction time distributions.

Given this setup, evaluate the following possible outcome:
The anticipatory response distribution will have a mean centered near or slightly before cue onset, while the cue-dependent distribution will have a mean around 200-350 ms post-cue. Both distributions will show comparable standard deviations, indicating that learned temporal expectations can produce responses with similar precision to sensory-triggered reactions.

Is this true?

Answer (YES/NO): NO